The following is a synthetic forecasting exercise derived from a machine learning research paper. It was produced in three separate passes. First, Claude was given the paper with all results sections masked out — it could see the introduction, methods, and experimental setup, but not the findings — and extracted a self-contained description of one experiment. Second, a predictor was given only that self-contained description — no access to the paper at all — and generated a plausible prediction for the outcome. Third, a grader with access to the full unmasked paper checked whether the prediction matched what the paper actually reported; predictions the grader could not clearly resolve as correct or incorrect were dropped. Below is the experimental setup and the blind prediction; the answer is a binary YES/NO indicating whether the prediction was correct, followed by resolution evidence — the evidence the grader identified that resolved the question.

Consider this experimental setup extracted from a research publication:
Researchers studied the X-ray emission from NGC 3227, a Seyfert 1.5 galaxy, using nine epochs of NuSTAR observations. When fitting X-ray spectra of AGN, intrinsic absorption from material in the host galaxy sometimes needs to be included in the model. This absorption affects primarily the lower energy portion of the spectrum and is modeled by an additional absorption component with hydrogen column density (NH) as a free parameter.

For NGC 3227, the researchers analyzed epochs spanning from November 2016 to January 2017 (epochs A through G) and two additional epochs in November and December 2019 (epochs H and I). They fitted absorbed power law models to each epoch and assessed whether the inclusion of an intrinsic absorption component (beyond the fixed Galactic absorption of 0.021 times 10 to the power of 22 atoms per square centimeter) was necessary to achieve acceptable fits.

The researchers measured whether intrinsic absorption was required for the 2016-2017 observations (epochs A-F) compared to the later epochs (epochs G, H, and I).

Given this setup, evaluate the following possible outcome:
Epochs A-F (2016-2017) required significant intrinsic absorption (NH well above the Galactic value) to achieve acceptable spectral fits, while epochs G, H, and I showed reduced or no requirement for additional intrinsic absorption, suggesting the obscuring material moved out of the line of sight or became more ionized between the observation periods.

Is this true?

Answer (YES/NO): NO